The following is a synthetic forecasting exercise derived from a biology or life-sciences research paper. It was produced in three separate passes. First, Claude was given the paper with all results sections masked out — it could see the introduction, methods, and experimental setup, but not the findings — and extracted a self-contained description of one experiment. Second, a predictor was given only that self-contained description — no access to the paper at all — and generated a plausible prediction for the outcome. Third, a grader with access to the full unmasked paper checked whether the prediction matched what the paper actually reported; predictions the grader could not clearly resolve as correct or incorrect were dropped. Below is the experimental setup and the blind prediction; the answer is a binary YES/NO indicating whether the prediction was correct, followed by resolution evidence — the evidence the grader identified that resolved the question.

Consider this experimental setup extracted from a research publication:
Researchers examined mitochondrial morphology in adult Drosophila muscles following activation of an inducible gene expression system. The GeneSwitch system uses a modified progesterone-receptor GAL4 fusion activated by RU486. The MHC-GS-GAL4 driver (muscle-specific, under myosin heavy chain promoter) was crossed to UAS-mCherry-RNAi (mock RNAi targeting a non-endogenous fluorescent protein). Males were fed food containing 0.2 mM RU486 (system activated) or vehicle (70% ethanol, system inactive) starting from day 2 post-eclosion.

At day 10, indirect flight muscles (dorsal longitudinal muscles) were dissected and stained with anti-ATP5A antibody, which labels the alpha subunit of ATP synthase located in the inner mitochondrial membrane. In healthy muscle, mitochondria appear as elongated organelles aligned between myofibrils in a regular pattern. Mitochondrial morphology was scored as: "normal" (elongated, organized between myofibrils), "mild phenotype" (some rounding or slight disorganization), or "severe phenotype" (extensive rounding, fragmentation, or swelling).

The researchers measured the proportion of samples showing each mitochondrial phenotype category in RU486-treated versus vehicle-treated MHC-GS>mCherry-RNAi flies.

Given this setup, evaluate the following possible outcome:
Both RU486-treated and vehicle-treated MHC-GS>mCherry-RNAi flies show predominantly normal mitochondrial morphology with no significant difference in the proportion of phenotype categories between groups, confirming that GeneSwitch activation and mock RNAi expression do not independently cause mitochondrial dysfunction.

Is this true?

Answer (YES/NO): NO